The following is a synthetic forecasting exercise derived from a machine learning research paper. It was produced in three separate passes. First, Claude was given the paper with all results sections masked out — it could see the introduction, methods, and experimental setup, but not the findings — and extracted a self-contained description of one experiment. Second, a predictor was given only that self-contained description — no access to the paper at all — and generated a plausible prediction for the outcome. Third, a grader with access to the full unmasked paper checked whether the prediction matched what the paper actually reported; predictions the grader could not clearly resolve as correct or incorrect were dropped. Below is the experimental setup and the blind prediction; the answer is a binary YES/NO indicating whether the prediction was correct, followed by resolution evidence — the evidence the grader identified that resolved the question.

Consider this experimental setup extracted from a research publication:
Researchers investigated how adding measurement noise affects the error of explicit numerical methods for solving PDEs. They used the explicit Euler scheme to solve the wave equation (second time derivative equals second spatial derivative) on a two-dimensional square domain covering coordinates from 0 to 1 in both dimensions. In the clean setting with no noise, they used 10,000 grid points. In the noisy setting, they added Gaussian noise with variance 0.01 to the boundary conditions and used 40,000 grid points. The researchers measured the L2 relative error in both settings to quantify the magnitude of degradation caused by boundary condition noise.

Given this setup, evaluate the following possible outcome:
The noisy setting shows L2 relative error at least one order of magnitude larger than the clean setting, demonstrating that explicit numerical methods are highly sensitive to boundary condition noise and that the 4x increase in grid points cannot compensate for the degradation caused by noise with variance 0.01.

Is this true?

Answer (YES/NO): YES